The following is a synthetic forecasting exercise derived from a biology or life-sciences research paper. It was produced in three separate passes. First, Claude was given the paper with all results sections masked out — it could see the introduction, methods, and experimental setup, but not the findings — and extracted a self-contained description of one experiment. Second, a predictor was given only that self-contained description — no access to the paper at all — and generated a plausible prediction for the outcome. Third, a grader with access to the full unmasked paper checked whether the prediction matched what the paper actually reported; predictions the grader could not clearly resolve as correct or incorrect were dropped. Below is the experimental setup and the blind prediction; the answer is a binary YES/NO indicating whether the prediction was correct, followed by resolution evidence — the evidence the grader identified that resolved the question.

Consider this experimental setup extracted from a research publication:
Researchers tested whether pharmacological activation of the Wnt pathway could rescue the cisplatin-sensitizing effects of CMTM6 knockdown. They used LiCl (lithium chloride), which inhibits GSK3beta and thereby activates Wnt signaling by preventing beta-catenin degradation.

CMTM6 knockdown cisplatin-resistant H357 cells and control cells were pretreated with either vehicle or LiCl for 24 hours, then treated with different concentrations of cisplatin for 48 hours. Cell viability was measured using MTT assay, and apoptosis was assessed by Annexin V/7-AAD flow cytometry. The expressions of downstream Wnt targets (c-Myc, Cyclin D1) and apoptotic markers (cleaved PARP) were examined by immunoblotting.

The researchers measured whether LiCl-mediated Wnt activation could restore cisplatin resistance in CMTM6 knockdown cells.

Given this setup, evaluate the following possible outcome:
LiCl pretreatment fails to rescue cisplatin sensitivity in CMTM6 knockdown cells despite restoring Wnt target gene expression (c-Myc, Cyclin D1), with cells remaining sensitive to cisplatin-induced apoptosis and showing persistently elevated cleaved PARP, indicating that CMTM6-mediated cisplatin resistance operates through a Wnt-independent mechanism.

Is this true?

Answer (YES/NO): NO